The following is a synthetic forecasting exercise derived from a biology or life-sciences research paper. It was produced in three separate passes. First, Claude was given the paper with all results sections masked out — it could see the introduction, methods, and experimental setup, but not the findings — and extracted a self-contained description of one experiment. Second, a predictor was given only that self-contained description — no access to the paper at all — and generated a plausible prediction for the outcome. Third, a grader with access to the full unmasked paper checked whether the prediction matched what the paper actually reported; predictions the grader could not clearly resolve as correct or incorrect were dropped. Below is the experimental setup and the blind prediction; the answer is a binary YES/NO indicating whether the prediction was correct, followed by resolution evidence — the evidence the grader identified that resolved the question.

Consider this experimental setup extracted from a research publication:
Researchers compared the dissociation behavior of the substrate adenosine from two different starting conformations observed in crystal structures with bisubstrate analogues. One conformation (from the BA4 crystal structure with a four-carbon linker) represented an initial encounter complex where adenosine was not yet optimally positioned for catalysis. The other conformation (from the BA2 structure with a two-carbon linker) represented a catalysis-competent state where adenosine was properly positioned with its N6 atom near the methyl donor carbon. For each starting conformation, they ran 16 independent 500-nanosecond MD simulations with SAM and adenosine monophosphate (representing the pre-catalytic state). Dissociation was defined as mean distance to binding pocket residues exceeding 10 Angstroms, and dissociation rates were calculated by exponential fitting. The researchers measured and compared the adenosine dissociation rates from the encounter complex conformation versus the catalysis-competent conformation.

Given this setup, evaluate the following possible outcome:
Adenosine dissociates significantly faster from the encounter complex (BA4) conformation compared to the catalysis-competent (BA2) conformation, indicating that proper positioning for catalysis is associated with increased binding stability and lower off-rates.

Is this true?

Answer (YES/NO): YES